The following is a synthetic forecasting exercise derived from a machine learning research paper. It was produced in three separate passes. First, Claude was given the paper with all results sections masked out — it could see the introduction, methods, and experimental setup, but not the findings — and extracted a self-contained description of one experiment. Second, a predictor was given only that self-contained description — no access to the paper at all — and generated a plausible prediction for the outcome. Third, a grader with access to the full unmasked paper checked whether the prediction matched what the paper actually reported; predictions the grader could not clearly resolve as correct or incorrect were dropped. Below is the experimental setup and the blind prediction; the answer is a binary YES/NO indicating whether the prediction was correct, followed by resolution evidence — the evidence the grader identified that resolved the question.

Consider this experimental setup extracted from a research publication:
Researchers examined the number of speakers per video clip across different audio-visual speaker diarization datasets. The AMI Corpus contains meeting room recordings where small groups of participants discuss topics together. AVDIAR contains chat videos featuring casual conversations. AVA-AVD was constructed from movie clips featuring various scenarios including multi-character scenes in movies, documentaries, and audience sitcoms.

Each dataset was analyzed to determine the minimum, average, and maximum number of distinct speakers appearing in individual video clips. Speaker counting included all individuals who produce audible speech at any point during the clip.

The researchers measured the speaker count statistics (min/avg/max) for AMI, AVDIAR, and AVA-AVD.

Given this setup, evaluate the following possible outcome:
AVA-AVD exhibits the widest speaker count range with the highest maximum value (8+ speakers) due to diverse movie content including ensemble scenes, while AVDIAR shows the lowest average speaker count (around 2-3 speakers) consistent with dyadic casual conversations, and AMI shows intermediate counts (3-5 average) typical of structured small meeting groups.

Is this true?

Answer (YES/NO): YES